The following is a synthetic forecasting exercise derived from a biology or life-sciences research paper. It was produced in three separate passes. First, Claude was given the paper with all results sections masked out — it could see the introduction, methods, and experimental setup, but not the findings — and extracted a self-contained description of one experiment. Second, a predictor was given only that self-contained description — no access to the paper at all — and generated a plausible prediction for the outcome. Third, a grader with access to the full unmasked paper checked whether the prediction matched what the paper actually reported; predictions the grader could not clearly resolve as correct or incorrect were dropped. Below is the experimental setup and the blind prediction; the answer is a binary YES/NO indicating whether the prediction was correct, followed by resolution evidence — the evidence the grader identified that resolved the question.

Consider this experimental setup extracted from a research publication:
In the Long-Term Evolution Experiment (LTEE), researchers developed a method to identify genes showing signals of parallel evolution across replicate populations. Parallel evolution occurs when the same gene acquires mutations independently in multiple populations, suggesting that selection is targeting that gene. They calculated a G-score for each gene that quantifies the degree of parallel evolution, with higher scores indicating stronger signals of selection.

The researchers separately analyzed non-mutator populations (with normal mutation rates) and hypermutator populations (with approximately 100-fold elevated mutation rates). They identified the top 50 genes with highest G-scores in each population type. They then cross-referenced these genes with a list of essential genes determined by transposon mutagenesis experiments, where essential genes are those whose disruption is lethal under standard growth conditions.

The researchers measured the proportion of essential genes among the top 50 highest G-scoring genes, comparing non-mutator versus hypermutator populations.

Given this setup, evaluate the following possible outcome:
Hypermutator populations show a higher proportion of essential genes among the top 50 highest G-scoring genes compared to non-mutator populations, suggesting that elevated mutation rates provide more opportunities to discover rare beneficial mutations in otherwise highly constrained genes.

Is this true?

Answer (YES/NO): NO